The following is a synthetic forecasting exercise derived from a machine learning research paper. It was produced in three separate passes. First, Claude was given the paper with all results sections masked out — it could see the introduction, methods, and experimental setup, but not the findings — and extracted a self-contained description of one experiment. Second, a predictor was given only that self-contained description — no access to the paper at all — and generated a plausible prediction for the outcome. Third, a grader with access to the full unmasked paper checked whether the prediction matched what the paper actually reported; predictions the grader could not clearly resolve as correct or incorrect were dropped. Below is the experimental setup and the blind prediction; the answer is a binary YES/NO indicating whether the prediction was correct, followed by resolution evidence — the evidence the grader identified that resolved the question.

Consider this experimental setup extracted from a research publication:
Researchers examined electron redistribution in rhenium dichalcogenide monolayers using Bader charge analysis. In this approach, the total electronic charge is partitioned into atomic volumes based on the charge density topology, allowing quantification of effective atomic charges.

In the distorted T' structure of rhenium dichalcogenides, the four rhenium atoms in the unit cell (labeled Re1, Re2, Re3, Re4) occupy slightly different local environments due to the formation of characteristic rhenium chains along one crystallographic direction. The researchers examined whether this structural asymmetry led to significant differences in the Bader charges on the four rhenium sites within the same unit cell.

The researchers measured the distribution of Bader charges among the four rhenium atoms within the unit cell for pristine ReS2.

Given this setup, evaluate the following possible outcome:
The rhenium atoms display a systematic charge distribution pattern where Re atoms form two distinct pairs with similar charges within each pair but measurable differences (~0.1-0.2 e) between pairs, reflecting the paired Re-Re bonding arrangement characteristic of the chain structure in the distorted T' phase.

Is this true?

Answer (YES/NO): NO